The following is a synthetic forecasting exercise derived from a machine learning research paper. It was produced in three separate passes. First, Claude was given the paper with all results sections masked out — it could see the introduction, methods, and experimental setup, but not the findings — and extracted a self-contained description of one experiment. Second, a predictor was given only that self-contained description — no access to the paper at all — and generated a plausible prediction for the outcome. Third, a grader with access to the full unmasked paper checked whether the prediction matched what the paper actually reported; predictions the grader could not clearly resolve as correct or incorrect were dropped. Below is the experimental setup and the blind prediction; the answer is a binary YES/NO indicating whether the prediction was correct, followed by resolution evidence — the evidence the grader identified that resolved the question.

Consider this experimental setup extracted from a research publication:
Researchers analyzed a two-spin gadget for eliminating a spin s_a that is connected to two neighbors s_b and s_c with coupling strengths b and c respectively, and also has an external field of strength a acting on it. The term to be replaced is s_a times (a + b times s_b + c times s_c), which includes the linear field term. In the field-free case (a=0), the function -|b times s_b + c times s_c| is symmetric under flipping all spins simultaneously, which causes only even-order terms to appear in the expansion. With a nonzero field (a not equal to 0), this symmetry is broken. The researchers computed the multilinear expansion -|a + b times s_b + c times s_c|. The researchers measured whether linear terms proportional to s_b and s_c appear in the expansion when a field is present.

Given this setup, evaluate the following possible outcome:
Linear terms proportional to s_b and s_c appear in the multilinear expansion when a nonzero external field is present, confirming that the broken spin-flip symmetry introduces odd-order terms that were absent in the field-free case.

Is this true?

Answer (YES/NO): YES